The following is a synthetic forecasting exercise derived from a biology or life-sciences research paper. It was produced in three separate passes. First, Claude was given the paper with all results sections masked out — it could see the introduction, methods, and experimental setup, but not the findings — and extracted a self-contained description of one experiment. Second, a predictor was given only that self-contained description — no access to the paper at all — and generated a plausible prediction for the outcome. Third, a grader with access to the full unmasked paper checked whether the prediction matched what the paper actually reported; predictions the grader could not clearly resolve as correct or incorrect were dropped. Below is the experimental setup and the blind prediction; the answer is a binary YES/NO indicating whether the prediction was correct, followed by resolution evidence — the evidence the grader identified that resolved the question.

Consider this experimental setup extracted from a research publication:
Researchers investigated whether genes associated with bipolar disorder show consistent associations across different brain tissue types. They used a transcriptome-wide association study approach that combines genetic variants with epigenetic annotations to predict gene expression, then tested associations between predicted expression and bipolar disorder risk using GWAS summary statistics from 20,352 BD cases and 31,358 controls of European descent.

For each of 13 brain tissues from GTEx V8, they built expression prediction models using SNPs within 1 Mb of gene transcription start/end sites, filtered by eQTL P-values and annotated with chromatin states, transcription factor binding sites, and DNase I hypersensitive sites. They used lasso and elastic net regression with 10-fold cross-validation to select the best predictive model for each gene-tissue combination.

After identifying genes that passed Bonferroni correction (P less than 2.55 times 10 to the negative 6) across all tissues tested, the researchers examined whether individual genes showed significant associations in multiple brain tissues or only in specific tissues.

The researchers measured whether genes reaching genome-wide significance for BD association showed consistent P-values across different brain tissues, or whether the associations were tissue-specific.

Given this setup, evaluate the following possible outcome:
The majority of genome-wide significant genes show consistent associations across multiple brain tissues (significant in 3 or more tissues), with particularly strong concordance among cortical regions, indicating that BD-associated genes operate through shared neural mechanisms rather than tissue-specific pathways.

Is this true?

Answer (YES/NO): NO